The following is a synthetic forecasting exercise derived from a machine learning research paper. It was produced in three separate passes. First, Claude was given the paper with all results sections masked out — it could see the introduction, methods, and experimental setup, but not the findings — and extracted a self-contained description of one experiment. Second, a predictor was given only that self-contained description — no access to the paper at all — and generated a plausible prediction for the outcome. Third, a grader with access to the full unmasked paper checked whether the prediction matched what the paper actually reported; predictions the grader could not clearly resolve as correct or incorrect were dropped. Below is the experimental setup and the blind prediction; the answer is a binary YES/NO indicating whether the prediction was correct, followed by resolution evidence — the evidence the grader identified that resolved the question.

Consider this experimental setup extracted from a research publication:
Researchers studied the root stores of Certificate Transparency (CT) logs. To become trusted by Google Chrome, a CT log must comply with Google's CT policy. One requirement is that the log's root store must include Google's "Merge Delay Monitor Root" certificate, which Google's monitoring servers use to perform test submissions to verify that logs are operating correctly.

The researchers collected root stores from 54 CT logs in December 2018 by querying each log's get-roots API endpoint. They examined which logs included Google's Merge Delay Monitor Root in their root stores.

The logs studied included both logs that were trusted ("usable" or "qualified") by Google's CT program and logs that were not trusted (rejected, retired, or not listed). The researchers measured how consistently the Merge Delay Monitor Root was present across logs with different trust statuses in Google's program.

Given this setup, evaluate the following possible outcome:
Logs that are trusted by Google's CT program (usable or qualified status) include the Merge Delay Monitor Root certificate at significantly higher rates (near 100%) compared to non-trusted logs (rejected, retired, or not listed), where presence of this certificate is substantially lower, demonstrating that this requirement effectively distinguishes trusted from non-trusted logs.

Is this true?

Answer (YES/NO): NO